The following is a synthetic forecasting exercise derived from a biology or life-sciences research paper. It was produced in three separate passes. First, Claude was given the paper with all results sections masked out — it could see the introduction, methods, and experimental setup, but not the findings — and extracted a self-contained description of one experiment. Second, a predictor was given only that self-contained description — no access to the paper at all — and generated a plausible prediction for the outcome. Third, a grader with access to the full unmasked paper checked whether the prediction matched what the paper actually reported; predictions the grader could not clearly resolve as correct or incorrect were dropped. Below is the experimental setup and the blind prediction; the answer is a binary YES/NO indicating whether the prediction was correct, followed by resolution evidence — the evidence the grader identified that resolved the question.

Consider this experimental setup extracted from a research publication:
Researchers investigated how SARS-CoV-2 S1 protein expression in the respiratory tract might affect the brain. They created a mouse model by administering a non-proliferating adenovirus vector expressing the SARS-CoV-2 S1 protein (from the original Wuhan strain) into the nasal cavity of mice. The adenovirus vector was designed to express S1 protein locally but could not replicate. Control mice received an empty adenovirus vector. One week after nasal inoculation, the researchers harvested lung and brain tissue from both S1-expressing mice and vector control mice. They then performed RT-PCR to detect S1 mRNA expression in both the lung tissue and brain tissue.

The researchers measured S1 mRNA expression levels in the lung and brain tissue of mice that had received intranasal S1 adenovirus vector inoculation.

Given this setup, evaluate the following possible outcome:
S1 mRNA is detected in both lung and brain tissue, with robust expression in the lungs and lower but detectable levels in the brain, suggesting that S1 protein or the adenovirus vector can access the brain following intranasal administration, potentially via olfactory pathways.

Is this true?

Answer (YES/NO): NO